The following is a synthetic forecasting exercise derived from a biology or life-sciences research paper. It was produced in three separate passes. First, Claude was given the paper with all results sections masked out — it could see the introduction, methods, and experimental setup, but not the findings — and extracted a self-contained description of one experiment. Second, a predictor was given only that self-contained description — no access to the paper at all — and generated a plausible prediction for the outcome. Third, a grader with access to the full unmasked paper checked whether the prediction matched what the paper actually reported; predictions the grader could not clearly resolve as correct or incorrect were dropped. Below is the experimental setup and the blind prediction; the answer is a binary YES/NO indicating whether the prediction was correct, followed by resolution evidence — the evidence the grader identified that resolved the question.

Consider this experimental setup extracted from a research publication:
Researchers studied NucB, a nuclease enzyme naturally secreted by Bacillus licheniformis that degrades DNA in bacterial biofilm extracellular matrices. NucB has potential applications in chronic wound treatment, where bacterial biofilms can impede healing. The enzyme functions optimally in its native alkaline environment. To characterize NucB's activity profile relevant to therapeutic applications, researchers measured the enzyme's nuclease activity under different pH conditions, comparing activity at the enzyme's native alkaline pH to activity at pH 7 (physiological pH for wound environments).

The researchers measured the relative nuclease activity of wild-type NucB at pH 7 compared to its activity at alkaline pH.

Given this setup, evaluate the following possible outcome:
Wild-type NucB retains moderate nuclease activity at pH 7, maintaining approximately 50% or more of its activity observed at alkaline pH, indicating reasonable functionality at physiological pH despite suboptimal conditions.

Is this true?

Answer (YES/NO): NO